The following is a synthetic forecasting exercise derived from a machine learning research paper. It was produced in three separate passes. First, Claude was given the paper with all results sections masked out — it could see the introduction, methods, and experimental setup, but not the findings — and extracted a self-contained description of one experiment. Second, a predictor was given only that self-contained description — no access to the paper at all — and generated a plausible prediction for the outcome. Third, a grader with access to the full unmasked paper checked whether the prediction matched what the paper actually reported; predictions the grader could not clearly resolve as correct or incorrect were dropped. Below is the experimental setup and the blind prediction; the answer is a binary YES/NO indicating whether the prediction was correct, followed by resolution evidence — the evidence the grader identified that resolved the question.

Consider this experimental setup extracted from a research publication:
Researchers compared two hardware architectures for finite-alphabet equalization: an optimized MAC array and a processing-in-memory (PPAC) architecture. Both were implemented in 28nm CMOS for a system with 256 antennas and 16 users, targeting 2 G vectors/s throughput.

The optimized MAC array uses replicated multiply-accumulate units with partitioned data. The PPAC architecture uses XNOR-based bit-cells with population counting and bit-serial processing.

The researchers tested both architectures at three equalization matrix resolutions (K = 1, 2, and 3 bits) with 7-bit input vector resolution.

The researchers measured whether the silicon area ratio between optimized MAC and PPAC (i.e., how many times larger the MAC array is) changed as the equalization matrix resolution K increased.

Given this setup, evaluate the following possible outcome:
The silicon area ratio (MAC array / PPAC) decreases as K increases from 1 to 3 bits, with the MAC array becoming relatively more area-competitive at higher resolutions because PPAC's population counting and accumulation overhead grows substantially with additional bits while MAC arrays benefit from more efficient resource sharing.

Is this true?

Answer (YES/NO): YES